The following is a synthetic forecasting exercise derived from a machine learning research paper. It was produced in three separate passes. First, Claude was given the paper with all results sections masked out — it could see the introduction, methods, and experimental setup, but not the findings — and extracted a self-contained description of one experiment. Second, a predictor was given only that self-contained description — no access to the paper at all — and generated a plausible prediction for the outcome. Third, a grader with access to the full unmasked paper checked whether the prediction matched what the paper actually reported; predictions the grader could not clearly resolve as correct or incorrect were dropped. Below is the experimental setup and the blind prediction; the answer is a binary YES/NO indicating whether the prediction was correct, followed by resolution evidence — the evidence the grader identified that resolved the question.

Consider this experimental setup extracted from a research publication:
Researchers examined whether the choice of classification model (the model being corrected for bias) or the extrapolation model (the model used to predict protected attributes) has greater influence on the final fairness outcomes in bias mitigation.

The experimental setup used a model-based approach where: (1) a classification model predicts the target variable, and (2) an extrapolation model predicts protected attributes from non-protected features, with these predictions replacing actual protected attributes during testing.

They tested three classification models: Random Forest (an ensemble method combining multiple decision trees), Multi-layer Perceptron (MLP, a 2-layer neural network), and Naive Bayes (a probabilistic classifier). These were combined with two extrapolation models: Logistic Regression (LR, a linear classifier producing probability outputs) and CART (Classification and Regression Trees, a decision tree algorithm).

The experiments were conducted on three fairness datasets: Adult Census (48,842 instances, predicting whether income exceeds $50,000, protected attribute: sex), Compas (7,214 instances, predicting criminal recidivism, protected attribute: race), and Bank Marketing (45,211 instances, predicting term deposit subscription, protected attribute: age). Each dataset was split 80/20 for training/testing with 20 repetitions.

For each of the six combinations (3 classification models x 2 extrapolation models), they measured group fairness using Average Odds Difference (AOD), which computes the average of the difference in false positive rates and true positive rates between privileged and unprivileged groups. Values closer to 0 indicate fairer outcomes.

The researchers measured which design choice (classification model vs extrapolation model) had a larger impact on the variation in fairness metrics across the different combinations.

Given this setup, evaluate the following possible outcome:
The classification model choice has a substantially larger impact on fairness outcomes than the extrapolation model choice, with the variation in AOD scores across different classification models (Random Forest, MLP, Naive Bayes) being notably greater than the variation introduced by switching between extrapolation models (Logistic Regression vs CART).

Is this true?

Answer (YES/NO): YES